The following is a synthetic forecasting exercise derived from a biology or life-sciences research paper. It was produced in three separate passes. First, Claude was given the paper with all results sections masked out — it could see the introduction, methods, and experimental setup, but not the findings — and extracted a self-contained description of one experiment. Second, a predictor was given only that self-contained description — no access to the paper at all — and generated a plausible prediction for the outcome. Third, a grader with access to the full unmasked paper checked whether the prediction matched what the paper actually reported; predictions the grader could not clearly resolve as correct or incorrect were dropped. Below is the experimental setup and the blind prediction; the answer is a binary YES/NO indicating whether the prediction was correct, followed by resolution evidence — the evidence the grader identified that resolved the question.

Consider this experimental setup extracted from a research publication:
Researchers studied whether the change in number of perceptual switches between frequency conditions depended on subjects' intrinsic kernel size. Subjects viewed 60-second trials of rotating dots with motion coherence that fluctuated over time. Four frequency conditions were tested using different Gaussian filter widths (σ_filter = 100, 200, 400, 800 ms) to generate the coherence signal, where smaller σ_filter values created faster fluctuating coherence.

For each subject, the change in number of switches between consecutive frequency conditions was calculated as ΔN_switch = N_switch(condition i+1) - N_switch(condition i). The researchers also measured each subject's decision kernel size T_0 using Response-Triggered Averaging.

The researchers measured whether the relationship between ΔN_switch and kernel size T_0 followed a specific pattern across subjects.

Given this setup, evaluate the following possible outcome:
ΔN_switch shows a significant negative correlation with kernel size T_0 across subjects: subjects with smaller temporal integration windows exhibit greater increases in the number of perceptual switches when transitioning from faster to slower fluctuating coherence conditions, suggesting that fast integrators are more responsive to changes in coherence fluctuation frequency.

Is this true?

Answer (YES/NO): NO